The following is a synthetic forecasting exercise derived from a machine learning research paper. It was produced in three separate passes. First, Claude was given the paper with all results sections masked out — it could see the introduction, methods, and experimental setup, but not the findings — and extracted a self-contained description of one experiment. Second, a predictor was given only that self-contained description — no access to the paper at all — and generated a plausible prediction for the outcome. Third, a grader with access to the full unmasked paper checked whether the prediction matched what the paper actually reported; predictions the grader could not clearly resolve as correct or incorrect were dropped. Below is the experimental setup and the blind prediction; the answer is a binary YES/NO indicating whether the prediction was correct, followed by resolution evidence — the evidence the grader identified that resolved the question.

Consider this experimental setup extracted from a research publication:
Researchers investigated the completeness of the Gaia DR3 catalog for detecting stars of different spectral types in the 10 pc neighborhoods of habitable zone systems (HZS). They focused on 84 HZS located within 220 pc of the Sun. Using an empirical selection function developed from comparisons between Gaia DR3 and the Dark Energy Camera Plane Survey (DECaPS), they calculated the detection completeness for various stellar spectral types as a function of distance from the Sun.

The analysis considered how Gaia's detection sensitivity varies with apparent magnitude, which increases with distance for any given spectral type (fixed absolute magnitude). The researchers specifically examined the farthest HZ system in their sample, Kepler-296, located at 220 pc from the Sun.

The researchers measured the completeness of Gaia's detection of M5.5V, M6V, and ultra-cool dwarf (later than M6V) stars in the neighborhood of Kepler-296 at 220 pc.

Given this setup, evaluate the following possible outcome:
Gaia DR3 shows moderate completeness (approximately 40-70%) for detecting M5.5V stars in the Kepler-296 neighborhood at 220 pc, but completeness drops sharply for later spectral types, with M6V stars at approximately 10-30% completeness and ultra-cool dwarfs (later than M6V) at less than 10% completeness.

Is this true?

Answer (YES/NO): NO